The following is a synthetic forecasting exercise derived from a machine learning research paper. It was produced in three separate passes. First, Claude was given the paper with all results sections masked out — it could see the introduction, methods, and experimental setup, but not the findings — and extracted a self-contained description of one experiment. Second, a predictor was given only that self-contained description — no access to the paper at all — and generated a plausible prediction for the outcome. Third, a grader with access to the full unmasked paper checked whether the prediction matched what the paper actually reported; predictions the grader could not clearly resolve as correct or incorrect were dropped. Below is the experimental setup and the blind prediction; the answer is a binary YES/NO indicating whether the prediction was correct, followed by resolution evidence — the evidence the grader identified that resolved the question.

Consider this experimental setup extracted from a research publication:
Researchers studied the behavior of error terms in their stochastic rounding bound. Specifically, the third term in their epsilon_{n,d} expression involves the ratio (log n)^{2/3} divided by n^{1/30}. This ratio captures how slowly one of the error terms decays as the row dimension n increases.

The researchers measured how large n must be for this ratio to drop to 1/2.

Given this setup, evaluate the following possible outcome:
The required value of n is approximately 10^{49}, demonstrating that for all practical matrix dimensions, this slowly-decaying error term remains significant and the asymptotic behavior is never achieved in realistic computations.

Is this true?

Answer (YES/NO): NO